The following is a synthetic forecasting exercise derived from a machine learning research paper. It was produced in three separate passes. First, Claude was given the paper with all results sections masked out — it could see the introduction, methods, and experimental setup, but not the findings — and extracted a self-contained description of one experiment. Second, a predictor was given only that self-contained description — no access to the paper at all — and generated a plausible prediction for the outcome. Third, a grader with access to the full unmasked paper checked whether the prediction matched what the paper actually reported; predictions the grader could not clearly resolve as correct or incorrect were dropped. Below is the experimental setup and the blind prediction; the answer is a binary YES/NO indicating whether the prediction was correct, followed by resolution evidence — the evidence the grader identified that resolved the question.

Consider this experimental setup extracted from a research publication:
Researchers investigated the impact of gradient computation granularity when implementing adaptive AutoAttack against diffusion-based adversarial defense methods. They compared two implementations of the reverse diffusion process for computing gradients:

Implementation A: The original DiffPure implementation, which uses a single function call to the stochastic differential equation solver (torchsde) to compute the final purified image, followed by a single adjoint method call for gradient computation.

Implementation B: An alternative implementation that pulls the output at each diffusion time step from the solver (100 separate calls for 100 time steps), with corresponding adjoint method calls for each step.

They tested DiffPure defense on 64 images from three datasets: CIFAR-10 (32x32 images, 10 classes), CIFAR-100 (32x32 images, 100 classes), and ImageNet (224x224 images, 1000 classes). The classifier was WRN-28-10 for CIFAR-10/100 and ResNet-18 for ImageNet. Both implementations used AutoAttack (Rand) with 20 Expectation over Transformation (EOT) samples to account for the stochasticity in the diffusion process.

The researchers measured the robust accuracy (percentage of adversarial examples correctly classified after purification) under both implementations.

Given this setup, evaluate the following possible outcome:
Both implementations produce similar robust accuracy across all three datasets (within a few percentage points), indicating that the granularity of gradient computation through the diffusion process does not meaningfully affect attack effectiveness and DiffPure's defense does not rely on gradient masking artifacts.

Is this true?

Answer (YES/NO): NO